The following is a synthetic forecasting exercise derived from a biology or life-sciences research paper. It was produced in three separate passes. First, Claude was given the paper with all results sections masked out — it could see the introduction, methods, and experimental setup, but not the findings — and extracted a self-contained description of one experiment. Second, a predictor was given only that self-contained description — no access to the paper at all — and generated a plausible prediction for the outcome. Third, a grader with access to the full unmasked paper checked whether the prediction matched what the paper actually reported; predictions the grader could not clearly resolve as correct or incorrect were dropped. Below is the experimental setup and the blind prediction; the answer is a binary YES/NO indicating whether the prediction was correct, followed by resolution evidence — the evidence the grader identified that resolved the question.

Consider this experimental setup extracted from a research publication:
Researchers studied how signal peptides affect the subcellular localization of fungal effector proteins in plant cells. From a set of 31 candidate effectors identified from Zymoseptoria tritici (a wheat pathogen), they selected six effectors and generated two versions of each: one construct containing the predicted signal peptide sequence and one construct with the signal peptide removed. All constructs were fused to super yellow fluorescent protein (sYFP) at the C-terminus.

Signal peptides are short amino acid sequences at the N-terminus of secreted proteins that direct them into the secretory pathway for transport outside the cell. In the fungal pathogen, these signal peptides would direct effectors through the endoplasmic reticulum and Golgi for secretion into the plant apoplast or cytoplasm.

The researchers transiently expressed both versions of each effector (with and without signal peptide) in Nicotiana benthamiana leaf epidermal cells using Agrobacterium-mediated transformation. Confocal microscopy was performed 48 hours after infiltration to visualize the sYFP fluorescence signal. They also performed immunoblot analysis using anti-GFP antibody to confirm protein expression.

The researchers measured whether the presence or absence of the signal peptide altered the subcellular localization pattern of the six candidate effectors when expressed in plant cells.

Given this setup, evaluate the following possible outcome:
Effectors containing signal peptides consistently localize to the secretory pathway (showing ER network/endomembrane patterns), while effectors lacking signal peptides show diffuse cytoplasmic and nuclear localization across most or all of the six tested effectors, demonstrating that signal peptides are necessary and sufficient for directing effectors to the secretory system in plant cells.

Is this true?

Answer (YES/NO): NO